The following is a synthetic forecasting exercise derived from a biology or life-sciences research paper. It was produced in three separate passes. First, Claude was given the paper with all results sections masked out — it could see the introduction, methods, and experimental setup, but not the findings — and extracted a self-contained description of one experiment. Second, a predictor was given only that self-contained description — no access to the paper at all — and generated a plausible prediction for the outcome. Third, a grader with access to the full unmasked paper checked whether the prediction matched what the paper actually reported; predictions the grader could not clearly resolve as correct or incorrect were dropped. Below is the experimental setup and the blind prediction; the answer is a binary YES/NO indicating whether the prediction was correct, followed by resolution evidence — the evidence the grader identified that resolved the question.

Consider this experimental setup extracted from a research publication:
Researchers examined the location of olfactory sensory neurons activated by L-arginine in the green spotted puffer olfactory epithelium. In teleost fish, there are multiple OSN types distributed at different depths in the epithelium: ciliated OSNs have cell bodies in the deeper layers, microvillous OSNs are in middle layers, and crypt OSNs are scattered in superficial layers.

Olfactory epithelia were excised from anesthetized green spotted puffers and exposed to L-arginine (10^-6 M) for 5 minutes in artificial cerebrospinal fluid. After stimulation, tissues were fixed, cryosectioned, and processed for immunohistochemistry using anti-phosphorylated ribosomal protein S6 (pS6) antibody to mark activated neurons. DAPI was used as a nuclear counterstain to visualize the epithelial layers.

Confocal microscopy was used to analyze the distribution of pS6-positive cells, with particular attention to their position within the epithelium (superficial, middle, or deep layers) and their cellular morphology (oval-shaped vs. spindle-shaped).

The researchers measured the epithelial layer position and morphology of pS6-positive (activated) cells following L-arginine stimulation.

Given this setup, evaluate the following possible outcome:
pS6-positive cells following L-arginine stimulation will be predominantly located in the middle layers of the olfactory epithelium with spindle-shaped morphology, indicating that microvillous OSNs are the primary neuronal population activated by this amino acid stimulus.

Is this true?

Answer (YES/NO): NO